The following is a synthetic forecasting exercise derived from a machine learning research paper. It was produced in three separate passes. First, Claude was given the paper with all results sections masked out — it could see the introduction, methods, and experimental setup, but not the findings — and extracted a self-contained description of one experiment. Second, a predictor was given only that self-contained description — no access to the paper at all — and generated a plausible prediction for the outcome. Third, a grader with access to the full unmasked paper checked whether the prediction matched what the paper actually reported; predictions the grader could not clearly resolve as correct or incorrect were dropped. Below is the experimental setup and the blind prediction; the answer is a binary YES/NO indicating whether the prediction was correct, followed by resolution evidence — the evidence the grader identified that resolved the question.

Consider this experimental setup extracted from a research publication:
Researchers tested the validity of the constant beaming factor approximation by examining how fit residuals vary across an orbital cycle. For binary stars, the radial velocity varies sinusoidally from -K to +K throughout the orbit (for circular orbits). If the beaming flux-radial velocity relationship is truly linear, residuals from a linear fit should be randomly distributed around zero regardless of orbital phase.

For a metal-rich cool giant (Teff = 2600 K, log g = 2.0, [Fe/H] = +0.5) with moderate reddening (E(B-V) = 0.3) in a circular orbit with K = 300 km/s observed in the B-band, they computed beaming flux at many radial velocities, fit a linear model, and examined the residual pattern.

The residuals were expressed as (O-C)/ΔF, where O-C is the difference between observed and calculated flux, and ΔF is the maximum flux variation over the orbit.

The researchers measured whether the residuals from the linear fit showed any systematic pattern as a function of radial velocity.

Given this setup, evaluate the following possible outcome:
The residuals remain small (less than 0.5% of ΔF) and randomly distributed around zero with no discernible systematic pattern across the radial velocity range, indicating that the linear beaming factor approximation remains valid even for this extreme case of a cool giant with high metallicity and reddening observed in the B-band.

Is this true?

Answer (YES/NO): NO